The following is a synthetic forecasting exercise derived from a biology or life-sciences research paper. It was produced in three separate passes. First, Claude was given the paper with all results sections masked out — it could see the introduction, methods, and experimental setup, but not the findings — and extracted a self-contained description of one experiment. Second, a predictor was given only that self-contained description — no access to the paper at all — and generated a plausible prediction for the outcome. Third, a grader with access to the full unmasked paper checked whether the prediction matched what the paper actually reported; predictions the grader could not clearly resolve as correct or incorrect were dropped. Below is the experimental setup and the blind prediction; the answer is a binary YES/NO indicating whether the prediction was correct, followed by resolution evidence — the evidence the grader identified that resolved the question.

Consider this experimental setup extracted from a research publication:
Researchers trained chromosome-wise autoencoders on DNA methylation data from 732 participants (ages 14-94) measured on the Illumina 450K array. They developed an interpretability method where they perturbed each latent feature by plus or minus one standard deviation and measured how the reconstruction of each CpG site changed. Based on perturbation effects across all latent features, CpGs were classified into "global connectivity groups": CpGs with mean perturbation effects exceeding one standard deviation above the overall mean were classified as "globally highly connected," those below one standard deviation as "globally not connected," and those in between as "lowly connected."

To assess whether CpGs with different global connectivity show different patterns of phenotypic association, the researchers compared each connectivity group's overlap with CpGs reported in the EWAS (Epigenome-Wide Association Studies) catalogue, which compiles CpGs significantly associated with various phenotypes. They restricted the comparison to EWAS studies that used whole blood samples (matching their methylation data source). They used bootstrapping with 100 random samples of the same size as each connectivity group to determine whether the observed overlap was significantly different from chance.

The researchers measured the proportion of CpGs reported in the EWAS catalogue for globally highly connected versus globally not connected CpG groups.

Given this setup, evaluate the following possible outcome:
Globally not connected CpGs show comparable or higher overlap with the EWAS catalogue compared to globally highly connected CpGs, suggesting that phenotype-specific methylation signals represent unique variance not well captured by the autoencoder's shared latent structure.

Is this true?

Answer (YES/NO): NO